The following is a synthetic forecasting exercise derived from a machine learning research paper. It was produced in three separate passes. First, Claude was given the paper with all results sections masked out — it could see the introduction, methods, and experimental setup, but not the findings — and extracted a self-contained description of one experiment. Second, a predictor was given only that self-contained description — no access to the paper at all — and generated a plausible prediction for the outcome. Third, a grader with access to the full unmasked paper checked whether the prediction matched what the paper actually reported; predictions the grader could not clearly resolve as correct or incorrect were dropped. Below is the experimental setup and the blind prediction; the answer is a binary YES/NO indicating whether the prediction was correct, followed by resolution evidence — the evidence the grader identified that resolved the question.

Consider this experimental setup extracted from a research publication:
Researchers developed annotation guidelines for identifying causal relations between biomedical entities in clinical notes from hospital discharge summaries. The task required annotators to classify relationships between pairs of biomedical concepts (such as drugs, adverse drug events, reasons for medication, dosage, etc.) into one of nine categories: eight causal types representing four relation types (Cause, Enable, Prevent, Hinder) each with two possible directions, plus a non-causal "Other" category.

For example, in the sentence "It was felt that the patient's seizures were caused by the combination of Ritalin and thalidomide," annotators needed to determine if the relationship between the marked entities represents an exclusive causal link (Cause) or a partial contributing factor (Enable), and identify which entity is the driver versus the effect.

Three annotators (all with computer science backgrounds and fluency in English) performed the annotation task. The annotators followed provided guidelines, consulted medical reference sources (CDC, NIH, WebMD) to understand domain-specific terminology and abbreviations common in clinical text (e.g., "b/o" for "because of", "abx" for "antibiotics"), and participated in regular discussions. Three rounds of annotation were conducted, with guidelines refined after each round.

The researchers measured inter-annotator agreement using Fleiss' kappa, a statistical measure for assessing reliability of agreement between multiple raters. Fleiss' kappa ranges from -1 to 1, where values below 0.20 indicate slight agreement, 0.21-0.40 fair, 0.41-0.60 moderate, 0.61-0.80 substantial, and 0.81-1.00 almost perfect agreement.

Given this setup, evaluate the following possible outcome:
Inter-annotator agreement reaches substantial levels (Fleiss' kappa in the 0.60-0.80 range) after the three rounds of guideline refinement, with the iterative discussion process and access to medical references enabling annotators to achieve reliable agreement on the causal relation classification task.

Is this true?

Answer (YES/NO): YES